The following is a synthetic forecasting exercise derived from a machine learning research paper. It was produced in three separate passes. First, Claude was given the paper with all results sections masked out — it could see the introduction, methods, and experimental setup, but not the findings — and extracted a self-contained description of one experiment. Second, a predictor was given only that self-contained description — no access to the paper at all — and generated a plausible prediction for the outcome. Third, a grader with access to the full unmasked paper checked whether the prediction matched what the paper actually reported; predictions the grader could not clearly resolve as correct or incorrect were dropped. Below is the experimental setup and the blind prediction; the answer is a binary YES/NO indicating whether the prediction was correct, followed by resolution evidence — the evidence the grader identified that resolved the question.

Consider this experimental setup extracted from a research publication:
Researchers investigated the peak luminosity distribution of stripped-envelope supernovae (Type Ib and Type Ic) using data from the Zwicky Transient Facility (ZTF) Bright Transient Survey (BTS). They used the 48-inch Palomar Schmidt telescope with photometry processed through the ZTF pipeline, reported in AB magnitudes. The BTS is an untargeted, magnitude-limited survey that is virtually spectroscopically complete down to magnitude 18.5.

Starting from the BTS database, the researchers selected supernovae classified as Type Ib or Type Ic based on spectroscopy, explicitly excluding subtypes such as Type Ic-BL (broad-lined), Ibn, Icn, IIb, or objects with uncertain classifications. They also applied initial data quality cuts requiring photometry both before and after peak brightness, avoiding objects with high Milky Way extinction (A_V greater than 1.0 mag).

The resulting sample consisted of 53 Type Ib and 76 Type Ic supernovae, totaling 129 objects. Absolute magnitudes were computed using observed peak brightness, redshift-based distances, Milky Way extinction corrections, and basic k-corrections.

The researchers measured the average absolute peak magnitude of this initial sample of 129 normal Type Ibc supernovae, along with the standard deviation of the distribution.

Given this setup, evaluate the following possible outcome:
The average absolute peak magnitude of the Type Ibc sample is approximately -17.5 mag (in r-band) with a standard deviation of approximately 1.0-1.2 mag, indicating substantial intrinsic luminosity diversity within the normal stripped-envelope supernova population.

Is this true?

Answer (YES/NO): NO